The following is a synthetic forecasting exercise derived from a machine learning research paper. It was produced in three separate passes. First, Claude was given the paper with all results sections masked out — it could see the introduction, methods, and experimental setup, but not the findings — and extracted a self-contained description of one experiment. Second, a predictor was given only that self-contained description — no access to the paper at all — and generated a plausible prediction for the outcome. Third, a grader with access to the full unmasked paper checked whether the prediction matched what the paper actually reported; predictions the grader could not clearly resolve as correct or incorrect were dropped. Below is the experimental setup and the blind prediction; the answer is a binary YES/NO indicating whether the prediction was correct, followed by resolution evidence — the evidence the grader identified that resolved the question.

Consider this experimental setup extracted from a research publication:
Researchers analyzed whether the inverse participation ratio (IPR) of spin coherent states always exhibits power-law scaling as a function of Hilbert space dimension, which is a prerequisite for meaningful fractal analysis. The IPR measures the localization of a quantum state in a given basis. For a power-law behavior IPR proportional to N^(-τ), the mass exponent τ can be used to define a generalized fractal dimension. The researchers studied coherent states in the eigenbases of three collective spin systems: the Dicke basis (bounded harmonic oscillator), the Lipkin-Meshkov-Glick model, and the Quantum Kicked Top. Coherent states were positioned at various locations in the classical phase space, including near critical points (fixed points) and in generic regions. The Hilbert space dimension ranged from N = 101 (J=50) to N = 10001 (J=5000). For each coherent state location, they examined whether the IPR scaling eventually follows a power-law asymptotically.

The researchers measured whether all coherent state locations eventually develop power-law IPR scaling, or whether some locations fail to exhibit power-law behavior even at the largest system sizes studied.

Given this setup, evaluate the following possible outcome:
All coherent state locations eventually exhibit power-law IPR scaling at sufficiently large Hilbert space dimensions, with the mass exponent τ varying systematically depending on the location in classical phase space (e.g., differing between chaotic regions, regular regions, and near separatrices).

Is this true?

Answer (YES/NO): NO